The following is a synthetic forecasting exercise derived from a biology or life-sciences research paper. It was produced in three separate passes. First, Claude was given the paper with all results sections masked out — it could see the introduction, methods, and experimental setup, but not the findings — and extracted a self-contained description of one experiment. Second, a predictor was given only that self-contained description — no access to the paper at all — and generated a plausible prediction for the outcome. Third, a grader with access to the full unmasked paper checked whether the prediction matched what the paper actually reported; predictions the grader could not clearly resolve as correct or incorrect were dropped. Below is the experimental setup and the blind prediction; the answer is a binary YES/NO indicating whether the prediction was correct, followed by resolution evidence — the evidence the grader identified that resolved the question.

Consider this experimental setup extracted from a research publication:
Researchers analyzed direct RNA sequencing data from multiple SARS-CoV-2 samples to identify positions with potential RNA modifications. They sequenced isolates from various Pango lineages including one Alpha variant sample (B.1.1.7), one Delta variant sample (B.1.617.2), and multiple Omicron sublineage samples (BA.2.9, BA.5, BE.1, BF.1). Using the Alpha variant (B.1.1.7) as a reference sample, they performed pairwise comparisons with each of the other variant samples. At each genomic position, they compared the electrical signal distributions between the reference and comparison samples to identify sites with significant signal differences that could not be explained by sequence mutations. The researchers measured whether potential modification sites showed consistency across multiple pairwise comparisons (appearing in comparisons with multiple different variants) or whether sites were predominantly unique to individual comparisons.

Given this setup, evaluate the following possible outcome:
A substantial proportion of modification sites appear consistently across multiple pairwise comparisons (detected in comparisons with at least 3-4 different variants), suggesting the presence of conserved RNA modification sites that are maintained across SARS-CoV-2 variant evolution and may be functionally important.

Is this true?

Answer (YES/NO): YES